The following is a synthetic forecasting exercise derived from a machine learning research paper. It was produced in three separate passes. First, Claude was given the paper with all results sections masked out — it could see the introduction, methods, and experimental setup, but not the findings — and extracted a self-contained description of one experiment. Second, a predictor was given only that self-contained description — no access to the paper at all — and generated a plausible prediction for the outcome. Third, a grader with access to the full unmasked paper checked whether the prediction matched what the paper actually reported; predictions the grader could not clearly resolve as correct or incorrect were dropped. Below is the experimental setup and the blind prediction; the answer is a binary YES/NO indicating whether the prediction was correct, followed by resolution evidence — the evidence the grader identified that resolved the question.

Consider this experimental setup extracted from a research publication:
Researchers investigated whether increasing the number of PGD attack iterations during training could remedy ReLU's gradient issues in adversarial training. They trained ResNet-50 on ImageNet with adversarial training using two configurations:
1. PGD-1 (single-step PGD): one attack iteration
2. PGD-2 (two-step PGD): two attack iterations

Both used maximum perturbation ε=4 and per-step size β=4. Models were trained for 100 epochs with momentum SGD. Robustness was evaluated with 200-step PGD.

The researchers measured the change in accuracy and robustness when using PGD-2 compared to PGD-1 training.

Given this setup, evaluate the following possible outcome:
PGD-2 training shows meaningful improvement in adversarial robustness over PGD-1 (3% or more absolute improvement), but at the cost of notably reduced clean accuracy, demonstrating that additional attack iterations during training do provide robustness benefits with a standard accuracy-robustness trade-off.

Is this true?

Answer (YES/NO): NO